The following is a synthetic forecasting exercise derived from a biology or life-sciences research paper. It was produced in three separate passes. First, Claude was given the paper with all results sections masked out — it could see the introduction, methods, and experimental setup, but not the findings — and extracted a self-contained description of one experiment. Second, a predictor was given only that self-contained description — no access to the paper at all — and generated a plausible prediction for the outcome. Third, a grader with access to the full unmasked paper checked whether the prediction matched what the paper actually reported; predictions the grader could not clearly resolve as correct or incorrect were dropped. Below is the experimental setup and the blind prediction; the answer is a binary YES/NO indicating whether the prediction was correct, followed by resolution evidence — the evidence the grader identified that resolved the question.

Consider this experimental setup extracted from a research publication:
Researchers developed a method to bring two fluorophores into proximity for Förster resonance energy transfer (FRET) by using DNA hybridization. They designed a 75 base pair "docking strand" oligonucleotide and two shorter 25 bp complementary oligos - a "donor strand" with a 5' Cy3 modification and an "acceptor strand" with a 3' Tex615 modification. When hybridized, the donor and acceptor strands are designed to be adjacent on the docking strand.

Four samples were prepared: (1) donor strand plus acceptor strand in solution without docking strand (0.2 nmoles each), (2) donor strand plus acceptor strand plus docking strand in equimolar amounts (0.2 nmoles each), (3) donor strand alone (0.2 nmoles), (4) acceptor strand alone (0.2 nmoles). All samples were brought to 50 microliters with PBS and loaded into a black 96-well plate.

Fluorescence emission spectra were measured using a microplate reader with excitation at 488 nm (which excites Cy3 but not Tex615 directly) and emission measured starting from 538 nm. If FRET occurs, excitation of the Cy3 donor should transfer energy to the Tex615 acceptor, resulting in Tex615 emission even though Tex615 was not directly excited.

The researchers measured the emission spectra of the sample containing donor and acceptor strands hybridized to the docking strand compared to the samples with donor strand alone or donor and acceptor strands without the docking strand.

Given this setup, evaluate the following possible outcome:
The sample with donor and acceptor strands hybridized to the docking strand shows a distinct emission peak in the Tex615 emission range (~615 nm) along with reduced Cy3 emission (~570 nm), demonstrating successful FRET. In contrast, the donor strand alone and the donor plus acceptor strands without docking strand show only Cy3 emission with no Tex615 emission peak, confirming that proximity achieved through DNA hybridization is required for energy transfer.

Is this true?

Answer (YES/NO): YES